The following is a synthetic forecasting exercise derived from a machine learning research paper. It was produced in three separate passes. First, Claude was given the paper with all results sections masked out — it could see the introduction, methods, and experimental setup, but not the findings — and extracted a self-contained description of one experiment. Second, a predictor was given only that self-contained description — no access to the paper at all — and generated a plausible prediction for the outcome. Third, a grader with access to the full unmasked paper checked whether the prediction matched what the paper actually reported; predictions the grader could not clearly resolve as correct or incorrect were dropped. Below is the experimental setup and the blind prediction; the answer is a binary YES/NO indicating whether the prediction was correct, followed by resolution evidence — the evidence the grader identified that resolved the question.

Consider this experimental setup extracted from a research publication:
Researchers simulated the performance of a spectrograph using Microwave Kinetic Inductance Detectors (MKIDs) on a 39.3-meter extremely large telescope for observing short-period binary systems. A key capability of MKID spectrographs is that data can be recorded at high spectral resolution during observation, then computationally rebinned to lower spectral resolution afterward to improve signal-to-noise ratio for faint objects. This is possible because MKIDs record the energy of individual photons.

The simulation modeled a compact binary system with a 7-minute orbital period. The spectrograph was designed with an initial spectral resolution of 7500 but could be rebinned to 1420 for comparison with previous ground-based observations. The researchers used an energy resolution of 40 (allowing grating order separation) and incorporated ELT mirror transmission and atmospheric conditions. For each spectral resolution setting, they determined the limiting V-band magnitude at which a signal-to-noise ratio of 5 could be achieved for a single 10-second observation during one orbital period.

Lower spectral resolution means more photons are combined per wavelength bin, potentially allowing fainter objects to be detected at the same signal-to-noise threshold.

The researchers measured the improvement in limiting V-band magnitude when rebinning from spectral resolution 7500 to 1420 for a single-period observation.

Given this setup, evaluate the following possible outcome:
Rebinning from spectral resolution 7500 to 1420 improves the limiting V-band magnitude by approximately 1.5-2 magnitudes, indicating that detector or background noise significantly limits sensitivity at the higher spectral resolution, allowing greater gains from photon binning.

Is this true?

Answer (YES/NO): NO